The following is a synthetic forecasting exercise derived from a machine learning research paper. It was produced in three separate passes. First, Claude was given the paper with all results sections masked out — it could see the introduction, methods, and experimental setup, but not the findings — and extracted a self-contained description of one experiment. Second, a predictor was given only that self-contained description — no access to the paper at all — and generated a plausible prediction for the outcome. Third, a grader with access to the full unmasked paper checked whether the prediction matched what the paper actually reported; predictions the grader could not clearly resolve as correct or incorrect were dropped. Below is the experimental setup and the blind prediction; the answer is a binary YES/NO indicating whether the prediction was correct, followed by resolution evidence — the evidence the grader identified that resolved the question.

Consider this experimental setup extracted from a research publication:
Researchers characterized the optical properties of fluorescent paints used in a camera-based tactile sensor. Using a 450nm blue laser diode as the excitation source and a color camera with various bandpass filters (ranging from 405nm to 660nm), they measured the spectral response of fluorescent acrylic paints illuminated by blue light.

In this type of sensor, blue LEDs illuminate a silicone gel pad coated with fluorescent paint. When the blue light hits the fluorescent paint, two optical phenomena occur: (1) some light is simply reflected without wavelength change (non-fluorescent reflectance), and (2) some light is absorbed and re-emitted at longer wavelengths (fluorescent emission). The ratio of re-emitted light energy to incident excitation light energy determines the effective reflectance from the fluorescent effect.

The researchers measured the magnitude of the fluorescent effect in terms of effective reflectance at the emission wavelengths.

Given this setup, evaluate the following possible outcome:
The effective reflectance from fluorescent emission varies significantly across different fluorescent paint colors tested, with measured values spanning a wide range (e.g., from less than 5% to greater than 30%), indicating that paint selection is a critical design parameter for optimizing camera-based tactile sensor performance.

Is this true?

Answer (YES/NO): NO